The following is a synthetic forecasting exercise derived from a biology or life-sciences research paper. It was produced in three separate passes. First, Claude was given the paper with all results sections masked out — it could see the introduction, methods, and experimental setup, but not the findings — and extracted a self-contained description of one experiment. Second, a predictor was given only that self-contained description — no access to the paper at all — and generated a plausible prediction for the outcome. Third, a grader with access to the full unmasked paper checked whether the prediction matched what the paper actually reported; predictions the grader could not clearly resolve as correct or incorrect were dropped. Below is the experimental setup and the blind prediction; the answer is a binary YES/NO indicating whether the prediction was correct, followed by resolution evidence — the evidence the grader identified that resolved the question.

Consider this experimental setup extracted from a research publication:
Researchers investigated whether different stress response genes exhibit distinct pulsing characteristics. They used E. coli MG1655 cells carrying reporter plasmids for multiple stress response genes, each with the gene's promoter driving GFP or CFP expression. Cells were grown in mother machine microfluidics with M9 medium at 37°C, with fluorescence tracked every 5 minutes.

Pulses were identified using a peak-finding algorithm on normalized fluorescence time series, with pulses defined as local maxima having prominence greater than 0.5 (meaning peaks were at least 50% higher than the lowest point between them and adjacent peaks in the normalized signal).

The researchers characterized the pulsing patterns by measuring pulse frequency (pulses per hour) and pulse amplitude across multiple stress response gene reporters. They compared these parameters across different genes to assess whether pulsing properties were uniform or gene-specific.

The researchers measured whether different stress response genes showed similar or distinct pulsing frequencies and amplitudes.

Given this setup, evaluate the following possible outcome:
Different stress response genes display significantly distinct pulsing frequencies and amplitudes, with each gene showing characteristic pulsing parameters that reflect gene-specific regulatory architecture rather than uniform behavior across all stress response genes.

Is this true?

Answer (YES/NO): YES